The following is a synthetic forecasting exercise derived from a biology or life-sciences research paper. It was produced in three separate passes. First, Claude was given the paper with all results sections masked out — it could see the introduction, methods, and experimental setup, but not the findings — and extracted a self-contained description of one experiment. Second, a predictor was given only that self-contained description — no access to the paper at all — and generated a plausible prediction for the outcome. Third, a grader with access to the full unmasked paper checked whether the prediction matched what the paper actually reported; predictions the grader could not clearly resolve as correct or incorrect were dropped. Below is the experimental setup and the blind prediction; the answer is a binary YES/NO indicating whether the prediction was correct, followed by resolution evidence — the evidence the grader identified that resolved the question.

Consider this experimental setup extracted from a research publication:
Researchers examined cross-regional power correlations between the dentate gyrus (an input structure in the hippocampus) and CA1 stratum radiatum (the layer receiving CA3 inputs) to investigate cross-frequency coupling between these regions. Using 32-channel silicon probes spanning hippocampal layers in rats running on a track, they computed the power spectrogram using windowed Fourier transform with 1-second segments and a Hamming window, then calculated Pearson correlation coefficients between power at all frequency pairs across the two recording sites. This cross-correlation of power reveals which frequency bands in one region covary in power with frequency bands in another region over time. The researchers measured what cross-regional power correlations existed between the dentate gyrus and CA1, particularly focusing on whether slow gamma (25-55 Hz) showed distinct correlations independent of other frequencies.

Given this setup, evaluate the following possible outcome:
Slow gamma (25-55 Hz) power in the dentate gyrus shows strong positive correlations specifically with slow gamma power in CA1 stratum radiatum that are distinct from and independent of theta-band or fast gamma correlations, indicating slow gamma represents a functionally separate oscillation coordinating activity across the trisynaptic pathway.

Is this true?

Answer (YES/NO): NO